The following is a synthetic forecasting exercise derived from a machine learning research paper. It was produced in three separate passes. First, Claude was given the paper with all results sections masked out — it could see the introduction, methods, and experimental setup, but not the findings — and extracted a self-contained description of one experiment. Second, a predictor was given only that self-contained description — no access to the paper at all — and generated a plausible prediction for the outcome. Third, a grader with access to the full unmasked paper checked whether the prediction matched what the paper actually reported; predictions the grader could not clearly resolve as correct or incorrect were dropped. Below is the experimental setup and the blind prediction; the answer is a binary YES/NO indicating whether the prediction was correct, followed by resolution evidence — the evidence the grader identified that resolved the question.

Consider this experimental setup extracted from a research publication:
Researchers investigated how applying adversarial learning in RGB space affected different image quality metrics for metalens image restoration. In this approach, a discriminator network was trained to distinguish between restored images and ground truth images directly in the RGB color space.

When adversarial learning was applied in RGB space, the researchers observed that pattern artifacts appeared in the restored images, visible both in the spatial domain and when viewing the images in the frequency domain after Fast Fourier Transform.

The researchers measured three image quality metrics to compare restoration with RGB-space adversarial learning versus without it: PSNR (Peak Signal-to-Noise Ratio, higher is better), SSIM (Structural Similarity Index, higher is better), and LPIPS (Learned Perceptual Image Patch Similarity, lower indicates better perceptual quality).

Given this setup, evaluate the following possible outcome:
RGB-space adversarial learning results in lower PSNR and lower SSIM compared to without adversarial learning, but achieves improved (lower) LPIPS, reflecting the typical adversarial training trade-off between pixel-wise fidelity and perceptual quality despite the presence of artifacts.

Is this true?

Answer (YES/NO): YES